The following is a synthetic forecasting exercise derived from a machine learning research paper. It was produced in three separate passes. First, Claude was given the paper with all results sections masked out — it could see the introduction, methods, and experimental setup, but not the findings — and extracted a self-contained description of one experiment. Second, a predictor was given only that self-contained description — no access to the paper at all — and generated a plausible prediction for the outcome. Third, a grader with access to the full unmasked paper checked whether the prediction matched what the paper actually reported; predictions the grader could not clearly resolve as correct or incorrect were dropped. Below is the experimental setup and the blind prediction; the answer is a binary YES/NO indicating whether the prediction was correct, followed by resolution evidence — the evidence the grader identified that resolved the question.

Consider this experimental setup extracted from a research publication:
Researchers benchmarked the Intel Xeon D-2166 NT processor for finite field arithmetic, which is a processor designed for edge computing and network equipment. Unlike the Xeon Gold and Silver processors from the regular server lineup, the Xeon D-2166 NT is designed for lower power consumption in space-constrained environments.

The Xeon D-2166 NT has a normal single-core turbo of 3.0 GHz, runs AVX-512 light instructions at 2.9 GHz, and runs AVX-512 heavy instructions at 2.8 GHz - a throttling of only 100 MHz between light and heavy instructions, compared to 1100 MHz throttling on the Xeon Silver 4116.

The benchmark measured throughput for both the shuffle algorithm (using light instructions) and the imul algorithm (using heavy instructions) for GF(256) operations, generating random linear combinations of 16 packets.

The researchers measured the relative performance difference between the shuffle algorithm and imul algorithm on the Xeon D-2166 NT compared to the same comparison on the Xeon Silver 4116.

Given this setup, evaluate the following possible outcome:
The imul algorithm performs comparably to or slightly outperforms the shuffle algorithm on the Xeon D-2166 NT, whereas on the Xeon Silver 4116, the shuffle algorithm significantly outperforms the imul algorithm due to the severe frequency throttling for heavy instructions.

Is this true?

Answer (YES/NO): NO